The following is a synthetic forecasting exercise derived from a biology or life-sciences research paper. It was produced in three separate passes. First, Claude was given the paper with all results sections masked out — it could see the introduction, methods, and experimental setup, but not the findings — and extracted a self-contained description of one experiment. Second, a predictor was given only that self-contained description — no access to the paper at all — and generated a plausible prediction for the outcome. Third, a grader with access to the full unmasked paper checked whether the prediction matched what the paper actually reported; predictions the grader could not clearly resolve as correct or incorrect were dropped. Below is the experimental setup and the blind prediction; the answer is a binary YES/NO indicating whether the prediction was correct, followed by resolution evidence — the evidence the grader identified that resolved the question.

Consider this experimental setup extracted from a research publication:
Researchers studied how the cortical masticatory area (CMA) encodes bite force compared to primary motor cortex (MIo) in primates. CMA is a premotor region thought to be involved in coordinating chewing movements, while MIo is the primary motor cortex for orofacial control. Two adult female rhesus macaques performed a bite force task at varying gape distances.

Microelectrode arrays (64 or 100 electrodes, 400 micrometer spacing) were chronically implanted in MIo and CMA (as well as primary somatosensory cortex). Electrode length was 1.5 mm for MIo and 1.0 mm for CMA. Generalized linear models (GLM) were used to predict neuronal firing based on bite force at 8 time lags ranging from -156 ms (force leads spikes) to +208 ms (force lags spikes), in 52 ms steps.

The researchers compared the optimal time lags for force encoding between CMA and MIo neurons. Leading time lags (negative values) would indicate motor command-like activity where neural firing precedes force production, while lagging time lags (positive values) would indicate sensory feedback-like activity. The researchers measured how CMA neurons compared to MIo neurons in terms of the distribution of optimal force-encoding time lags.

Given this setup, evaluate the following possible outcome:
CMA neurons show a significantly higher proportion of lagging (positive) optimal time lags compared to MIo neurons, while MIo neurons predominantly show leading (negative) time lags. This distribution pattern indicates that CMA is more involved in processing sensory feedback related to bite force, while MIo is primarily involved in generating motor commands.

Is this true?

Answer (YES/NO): NO